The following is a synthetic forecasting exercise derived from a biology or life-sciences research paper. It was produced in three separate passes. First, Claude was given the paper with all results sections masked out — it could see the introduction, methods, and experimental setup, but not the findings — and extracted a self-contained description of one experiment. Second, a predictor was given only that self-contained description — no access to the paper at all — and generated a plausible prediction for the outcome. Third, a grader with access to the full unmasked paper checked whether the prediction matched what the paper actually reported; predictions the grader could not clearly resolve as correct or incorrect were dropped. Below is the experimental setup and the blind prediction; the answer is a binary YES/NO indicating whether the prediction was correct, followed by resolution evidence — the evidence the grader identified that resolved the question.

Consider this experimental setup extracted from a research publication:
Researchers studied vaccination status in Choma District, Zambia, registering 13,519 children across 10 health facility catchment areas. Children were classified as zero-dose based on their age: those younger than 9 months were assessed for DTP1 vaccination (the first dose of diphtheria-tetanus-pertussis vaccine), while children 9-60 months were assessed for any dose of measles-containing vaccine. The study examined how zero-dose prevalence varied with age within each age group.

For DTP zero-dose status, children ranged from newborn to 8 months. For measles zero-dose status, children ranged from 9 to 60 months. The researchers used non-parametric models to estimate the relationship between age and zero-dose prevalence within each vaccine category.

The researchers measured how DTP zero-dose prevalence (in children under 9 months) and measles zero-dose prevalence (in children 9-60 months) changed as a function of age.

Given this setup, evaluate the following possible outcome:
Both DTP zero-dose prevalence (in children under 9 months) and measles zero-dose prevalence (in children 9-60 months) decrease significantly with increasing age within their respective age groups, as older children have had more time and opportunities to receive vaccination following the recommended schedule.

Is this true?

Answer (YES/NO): YES